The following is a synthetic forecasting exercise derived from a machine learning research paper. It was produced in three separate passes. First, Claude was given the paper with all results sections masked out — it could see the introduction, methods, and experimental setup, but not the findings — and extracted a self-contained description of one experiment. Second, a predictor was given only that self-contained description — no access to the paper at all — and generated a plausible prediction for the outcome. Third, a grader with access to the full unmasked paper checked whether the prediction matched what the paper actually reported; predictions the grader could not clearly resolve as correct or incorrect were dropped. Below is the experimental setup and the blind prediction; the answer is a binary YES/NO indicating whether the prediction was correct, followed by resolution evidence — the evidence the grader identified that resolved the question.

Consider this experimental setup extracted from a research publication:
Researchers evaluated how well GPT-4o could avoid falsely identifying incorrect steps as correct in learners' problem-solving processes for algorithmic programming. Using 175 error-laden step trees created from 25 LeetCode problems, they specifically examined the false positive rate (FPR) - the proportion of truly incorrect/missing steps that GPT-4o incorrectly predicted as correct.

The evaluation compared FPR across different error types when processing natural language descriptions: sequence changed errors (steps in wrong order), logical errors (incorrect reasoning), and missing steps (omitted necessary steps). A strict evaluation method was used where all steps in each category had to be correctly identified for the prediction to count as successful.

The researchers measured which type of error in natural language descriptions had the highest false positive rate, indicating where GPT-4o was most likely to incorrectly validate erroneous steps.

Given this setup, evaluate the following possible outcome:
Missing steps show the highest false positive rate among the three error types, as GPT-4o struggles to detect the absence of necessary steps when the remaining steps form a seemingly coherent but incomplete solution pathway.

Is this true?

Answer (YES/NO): NO